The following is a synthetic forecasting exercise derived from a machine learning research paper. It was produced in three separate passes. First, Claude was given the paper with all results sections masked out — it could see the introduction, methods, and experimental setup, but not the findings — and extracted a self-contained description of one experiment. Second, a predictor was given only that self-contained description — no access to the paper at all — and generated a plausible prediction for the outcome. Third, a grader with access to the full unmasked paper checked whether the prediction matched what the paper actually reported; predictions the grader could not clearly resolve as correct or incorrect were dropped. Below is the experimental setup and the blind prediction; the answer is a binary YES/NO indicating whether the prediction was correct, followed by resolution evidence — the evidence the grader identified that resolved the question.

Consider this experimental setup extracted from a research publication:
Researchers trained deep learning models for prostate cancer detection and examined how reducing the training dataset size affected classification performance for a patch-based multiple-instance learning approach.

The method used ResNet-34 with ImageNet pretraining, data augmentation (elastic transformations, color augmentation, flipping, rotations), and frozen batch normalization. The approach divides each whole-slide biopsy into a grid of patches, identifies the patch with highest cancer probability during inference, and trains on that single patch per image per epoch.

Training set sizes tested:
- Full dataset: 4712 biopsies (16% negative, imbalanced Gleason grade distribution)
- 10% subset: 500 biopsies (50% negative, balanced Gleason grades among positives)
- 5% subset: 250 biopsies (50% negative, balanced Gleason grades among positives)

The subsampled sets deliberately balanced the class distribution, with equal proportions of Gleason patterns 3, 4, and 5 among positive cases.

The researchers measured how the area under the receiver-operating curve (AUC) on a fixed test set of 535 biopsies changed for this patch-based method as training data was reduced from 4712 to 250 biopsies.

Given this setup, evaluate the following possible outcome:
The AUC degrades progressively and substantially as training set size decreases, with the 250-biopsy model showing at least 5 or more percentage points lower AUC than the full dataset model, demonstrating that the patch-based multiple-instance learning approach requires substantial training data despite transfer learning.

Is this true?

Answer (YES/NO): NO